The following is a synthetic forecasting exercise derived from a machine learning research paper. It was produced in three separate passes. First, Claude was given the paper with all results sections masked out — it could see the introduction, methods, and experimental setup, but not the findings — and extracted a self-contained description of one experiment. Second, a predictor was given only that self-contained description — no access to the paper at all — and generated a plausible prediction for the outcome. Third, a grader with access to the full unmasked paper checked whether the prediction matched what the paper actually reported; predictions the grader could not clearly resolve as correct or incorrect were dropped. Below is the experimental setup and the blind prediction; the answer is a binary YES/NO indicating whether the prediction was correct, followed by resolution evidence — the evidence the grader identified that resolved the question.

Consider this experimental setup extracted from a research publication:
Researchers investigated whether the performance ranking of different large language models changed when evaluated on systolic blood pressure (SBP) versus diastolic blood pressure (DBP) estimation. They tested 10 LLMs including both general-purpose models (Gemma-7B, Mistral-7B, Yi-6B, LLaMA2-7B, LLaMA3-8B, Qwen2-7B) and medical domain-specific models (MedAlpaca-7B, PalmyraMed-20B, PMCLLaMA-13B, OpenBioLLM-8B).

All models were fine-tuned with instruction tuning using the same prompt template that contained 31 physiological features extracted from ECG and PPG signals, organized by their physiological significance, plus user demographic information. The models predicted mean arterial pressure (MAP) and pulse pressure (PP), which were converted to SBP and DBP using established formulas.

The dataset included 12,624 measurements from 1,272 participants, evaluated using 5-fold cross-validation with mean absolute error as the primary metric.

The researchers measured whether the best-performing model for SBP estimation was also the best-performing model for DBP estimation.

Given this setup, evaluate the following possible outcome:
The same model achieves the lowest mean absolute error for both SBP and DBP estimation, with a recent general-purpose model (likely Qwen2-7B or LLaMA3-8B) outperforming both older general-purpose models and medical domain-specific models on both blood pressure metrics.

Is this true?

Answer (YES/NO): NO